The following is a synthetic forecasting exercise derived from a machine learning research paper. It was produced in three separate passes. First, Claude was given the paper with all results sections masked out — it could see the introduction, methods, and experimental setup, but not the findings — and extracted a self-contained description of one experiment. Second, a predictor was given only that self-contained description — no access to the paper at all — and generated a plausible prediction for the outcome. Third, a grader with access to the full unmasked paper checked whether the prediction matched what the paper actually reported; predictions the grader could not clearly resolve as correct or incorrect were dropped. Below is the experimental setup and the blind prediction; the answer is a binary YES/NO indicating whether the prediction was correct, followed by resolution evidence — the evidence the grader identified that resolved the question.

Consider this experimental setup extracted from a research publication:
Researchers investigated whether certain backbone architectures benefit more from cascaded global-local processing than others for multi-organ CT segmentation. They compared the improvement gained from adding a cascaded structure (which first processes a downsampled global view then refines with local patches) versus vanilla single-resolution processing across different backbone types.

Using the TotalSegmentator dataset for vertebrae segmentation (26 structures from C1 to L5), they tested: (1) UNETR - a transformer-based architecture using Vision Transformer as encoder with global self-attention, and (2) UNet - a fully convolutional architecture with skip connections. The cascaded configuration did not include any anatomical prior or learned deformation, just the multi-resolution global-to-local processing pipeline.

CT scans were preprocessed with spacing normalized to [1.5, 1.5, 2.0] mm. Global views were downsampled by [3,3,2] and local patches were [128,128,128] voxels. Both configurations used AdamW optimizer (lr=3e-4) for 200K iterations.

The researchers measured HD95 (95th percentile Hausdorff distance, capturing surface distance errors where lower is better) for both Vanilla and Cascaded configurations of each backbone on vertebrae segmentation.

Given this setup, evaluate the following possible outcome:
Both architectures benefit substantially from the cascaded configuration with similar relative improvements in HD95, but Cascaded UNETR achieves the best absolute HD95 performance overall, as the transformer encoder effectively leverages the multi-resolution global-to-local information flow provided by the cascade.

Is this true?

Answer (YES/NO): NO